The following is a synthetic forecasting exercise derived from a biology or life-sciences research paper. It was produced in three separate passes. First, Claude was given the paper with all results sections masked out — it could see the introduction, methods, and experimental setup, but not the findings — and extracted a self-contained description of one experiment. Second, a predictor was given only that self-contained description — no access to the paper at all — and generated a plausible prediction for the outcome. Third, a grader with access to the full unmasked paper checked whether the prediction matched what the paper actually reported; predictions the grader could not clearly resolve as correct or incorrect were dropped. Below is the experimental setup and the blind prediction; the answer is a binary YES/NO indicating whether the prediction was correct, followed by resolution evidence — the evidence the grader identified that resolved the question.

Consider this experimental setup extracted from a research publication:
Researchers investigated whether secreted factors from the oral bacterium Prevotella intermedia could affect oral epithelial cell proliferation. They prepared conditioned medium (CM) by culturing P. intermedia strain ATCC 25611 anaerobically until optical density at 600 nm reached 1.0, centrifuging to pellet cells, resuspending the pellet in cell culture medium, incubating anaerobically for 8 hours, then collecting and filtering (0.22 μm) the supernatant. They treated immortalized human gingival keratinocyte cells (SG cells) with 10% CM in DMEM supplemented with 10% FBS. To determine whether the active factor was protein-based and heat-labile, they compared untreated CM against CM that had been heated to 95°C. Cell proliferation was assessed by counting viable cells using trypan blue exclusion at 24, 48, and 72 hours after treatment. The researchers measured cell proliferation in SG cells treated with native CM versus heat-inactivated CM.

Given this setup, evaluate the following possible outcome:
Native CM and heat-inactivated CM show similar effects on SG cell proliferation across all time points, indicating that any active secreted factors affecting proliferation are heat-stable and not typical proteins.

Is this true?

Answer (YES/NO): NO